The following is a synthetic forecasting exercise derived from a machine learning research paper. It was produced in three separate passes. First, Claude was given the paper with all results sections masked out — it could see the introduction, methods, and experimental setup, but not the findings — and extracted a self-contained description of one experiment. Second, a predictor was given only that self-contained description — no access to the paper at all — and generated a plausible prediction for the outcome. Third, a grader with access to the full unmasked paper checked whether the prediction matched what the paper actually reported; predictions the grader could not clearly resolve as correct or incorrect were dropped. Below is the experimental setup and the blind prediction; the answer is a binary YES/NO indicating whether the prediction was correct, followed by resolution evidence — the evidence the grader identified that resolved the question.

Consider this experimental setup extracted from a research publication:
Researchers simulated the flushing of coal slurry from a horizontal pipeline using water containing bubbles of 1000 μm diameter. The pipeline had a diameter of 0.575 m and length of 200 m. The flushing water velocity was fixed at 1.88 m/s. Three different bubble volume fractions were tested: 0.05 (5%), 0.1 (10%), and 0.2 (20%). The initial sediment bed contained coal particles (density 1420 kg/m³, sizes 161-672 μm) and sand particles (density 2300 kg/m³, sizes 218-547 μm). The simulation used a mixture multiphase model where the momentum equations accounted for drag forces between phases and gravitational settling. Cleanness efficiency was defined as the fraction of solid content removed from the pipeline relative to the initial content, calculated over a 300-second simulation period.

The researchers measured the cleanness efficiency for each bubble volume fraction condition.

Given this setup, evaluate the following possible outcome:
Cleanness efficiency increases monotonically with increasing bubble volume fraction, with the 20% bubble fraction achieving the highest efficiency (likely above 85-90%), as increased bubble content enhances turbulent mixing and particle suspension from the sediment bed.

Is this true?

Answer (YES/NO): NO